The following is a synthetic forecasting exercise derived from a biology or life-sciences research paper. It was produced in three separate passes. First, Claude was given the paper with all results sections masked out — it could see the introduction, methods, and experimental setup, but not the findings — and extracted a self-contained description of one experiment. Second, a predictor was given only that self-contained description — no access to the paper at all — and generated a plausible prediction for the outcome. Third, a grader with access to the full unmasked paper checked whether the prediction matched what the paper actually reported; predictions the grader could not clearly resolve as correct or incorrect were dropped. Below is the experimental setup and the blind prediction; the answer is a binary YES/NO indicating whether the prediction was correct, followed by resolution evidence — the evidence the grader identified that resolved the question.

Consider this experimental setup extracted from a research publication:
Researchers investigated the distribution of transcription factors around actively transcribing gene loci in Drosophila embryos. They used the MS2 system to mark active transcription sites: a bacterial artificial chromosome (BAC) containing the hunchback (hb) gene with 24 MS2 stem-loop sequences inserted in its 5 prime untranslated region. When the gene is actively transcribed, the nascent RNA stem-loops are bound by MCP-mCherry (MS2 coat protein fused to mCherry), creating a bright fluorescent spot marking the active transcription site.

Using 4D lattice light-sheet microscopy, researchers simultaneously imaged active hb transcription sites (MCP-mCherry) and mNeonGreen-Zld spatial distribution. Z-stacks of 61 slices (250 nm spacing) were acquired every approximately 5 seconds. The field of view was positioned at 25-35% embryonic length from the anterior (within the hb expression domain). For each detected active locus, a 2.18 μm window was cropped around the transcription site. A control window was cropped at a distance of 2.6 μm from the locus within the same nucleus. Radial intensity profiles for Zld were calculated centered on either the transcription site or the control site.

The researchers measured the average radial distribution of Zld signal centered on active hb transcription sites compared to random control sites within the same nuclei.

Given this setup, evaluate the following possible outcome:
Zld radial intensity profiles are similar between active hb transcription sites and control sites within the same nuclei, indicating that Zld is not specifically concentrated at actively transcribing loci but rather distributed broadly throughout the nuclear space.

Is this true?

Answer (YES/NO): YES